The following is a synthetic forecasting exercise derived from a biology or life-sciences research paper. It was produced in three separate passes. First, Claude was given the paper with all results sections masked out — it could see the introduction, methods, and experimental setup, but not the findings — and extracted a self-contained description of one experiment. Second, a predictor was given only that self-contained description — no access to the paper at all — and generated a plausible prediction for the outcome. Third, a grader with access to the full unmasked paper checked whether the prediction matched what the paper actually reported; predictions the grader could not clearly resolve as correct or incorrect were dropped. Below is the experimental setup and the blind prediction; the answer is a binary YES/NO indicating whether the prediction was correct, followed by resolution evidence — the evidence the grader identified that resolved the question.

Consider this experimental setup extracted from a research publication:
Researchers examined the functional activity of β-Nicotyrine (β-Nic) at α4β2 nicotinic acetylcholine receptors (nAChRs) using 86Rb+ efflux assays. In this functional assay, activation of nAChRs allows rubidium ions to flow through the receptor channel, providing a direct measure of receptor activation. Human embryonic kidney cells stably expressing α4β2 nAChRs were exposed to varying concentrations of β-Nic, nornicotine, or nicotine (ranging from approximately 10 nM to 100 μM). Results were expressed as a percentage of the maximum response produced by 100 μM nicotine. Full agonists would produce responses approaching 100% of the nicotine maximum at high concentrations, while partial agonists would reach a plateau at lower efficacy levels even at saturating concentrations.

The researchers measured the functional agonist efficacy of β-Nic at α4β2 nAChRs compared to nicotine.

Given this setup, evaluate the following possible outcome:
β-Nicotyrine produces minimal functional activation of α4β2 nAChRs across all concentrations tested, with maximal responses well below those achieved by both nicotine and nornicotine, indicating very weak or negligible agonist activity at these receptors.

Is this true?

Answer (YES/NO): NO